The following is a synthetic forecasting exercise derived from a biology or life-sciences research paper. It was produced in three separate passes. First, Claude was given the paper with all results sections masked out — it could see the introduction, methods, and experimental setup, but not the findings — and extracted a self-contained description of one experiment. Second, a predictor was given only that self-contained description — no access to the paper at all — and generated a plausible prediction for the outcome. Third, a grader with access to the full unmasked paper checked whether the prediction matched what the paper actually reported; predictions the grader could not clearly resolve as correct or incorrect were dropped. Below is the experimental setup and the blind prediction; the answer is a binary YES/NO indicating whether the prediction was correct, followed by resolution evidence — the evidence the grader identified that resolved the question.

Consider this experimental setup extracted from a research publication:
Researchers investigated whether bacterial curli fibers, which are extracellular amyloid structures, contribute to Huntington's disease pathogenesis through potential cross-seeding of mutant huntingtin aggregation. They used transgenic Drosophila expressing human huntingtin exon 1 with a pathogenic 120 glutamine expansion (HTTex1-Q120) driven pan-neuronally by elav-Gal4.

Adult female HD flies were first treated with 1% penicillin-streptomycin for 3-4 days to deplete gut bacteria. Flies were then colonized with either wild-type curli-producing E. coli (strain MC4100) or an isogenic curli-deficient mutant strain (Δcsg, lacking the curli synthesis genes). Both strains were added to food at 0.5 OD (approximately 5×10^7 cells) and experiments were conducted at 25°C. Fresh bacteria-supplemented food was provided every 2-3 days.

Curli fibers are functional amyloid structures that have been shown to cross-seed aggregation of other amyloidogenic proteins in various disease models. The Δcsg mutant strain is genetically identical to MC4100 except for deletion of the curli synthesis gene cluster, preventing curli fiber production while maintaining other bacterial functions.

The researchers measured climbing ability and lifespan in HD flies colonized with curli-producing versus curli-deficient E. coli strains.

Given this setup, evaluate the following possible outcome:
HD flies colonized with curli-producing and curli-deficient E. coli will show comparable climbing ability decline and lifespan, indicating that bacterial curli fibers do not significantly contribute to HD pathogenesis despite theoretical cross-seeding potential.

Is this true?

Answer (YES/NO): NO